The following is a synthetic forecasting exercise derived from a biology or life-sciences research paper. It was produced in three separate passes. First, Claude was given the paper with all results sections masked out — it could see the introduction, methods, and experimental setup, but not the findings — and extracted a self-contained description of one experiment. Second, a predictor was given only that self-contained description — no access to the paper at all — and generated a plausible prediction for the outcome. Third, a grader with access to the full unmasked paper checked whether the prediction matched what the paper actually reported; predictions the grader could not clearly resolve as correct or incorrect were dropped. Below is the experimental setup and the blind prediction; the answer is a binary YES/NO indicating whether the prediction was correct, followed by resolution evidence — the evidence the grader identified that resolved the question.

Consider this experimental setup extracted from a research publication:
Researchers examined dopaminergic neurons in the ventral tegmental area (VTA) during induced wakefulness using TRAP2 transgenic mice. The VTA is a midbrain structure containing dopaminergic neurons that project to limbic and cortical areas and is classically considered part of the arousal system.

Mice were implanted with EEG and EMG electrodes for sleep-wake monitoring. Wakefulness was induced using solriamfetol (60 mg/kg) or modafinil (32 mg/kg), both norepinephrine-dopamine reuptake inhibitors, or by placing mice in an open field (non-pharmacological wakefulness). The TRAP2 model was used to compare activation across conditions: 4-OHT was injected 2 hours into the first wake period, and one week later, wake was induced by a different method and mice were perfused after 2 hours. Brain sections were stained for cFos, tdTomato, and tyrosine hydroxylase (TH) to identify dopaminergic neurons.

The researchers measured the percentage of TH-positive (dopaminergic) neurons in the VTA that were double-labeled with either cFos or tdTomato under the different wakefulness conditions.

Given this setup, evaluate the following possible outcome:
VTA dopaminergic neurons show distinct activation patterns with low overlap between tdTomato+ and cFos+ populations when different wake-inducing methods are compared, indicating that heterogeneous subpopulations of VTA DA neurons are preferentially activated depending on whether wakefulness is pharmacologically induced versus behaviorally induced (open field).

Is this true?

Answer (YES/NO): NO